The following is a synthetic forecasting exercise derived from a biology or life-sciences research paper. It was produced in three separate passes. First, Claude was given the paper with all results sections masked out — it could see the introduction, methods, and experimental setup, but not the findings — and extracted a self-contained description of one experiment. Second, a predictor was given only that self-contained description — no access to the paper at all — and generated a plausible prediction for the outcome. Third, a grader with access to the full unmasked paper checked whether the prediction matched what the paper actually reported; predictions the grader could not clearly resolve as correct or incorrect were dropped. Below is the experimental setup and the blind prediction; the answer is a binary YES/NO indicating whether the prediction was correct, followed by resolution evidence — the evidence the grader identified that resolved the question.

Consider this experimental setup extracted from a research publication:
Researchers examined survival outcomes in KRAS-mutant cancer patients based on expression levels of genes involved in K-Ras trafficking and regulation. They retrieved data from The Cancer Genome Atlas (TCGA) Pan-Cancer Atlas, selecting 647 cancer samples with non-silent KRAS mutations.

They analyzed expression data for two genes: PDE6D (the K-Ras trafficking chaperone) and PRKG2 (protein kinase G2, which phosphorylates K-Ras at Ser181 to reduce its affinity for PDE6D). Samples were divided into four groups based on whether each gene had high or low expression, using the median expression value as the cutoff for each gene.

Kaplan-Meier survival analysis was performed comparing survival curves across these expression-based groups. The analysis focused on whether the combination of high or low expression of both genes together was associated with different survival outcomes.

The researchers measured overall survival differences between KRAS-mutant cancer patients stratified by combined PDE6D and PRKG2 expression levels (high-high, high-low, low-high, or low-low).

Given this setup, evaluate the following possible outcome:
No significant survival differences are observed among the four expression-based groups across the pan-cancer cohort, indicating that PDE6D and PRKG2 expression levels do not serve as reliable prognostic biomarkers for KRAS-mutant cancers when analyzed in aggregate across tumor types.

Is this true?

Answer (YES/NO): NO